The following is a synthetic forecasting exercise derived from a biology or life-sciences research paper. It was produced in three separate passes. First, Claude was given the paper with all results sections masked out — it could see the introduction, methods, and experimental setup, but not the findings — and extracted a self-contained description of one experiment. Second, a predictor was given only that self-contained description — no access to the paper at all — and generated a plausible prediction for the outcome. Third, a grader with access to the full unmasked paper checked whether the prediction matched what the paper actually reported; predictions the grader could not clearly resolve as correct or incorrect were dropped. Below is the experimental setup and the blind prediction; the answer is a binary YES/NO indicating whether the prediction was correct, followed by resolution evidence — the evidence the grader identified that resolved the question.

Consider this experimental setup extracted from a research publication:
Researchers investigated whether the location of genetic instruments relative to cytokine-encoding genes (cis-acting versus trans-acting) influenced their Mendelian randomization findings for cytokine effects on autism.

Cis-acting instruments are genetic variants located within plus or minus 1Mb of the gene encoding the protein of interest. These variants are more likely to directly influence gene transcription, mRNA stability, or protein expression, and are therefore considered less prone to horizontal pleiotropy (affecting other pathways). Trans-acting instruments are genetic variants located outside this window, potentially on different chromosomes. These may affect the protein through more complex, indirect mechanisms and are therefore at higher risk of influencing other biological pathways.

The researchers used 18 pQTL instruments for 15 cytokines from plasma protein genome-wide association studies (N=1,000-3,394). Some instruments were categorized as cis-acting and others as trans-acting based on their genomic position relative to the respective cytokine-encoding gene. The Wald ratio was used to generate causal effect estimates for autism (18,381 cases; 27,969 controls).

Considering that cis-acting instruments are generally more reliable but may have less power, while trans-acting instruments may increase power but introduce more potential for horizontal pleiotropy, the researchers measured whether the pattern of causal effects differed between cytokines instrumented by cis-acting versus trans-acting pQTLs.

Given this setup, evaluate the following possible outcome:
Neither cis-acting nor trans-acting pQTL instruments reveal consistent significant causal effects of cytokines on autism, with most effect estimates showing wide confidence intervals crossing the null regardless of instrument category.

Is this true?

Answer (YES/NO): NO